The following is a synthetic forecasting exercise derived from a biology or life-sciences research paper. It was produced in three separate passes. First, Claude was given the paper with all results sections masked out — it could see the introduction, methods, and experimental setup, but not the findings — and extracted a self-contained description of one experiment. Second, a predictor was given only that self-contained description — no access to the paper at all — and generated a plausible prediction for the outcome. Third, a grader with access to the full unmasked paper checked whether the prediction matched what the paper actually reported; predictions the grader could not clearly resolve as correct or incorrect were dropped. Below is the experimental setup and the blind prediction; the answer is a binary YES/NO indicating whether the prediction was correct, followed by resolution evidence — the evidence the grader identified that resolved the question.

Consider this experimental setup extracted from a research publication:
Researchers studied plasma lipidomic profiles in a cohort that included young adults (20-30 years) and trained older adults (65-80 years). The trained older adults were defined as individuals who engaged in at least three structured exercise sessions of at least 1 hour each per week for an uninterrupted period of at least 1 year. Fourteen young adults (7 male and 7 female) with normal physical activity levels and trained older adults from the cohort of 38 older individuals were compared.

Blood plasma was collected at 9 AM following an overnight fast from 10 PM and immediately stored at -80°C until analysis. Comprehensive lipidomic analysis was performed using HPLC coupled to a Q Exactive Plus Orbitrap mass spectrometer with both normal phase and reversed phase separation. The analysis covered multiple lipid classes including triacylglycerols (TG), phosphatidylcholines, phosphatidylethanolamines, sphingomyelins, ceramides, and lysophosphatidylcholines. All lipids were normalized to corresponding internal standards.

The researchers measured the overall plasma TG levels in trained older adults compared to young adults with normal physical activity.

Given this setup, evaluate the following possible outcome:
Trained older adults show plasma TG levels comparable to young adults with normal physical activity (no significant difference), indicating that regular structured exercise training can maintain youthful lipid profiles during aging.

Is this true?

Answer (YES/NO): NO